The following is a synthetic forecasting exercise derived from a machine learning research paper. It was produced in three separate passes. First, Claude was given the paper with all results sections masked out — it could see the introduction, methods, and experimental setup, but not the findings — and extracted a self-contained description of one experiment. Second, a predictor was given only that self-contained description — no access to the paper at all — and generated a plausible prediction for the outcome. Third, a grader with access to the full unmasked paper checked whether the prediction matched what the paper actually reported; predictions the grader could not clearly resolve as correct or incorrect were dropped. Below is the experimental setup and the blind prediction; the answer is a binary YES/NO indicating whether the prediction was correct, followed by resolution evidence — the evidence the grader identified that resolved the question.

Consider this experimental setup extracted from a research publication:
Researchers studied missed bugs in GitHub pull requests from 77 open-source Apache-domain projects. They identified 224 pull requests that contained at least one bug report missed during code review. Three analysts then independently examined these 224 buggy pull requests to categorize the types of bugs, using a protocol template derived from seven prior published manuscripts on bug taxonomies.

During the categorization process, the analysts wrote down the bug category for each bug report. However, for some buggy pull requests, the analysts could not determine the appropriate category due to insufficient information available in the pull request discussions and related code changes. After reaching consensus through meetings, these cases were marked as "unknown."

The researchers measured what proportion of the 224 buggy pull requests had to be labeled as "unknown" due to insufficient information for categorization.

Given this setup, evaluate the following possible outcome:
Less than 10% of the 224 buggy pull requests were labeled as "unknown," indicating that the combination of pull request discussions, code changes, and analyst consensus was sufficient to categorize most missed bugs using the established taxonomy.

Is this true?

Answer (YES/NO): NO